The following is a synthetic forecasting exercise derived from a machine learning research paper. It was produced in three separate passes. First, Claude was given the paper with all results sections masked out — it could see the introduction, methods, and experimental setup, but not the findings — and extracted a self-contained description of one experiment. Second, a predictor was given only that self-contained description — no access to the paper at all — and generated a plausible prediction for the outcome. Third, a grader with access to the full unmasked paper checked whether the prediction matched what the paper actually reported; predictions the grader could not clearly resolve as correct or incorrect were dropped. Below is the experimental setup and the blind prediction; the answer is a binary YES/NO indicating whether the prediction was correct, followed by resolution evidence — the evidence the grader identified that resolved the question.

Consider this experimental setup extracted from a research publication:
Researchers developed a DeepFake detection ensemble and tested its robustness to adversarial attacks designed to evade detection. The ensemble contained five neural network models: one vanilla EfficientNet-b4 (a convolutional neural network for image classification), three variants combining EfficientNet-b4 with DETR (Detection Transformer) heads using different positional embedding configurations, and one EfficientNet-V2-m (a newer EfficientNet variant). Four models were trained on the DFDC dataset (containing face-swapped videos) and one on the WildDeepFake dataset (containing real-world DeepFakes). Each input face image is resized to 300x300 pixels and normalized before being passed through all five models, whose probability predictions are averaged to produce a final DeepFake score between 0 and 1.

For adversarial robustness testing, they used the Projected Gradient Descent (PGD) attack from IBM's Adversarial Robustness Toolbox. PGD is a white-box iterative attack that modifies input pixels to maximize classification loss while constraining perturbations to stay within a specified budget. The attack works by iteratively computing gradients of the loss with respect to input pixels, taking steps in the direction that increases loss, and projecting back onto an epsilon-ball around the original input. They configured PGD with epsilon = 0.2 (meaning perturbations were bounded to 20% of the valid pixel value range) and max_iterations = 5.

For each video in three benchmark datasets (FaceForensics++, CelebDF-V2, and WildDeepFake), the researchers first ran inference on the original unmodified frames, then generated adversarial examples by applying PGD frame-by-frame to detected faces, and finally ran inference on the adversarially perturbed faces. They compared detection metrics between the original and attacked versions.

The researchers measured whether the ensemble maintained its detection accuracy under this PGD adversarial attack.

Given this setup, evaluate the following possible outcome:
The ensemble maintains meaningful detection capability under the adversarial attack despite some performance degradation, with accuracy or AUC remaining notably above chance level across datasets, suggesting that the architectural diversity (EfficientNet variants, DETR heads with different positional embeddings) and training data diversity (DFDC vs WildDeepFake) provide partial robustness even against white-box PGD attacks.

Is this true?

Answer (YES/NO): NO